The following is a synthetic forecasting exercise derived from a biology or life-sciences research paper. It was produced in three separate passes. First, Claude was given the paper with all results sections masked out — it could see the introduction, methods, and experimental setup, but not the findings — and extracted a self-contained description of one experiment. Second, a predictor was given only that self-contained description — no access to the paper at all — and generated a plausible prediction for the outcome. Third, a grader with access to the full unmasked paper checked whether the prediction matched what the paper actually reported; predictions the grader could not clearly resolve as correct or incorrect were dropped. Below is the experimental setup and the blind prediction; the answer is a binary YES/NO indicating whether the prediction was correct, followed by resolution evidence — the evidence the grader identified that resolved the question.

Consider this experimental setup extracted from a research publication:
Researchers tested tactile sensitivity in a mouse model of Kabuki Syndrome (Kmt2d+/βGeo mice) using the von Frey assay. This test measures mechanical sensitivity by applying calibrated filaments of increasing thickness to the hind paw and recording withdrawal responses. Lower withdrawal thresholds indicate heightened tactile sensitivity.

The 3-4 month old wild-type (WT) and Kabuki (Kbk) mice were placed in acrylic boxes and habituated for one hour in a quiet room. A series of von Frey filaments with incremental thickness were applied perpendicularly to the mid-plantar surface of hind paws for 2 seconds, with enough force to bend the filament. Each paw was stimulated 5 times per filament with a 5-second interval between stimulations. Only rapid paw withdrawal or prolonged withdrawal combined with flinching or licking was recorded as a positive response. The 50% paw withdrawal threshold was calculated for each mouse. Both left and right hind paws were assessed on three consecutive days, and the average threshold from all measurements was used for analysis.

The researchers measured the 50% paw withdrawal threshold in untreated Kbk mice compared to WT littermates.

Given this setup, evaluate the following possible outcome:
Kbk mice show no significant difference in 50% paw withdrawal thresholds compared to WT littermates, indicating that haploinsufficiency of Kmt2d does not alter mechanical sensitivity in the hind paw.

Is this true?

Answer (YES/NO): NO